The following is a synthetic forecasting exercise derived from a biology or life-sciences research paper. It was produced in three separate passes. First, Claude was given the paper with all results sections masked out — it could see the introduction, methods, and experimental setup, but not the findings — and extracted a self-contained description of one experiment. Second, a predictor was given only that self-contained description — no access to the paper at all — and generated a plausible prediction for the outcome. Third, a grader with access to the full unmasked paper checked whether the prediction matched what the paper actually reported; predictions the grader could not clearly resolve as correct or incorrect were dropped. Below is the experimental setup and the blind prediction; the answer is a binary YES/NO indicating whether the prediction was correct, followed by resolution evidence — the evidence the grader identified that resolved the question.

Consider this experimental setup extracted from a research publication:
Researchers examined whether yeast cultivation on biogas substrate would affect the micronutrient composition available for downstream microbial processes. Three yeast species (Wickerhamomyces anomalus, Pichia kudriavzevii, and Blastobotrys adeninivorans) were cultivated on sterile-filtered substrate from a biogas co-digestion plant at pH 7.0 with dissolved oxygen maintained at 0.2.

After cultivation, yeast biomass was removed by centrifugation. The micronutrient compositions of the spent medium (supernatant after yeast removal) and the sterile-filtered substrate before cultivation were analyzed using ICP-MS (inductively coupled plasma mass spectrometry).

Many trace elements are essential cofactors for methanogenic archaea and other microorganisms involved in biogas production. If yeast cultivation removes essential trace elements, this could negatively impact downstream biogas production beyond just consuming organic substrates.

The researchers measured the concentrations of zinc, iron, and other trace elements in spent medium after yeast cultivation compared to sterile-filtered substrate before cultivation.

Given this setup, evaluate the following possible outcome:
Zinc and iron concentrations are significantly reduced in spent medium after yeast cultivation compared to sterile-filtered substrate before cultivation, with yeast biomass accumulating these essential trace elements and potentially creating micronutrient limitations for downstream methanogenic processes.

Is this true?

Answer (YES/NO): NO